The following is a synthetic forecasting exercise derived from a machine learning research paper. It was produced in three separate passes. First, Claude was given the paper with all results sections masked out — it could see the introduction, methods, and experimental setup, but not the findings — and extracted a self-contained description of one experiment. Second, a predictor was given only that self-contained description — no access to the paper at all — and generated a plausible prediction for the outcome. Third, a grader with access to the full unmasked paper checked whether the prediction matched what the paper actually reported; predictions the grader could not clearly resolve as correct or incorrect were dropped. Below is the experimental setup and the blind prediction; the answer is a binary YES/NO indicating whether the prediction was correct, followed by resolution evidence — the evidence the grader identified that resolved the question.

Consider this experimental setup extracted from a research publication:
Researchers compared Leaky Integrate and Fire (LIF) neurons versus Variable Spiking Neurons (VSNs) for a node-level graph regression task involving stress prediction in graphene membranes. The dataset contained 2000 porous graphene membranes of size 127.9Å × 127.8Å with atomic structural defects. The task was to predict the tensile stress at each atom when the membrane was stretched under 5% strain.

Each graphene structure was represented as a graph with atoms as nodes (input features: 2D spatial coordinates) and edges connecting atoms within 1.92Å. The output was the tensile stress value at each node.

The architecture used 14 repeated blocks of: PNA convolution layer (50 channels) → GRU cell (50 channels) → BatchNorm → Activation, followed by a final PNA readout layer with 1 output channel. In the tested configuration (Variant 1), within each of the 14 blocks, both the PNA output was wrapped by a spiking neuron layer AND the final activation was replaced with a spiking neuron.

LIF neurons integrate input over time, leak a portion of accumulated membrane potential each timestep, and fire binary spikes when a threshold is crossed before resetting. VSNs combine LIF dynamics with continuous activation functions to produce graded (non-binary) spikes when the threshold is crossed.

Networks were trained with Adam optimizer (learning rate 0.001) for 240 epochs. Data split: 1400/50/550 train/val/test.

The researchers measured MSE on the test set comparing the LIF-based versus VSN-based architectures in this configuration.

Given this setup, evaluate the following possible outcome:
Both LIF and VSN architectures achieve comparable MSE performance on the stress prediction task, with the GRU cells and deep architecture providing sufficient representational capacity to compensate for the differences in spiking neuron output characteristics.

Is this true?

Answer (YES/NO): NO